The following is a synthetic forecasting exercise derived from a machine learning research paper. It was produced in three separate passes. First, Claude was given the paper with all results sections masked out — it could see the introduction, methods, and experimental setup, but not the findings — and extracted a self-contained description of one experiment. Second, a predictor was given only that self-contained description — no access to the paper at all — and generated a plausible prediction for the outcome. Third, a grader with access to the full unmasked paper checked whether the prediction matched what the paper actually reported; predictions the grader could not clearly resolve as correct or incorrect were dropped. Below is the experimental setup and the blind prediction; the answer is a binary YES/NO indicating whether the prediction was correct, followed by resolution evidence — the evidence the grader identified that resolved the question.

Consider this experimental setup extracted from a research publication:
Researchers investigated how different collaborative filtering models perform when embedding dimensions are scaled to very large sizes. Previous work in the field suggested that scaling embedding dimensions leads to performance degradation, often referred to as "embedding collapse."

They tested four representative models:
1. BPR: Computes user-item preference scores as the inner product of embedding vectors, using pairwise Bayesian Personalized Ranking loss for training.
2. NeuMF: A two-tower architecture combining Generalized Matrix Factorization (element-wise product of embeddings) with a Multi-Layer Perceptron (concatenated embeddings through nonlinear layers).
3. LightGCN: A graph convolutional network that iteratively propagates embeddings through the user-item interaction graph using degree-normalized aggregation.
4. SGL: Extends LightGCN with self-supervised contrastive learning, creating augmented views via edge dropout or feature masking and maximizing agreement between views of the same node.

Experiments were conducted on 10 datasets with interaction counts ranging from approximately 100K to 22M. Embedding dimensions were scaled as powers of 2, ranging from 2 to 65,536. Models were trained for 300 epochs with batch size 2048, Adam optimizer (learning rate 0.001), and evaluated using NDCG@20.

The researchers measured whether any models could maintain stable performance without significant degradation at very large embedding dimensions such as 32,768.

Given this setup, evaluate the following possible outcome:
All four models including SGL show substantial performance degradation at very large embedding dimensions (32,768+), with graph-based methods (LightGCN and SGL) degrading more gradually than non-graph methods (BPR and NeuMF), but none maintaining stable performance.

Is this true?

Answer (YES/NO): NO